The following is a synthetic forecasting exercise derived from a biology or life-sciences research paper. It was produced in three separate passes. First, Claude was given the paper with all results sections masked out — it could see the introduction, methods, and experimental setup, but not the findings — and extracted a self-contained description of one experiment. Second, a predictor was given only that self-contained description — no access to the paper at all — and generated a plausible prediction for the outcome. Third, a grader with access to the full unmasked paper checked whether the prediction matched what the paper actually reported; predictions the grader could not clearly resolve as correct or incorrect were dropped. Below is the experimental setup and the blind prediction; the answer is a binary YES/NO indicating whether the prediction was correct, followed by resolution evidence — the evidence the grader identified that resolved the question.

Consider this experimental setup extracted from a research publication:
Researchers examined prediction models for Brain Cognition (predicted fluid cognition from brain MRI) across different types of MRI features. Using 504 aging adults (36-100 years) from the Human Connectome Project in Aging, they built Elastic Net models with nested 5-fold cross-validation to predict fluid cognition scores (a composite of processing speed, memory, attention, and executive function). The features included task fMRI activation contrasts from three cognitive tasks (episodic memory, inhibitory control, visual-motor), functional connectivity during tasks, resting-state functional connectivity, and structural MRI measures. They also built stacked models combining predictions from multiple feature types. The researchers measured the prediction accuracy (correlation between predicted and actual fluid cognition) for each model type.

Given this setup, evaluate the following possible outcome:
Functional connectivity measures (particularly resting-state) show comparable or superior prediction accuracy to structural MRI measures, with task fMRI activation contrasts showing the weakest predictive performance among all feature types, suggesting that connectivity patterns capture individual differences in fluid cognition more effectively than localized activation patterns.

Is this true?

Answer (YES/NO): NO